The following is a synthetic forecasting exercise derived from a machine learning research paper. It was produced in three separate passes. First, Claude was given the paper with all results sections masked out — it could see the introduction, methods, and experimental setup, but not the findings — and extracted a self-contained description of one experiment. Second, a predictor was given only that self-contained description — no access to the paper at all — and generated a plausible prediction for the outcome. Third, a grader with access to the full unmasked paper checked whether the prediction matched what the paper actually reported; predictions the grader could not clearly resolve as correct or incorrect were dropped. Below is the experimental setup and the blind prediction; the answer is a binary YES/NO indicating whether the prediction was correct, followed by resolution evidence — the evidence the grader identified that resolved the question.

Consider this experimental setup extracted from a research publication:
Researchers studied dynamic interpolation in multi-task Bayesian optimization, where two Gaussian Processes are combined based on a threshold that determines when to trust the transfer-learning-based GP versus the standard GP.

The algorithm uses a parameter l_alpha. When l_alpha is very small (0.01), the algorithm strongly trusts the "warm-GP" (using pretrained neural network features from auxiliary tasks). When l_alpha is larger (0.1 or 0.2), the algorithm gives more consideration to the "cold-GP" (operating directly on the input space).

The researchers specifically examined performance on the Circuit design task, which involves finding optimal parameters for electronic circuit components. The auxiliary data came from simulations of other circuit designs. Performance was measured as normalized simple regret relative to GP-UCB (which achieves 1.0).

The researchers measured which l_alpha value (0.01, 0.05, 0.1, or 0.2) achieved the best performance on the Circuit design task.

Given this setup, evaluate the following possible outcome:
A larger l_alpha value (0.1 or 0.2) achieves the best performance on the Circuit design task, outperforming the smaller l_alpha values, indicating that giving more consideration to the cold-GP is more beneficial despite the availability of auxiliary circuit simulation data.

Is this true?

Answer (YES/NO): NO